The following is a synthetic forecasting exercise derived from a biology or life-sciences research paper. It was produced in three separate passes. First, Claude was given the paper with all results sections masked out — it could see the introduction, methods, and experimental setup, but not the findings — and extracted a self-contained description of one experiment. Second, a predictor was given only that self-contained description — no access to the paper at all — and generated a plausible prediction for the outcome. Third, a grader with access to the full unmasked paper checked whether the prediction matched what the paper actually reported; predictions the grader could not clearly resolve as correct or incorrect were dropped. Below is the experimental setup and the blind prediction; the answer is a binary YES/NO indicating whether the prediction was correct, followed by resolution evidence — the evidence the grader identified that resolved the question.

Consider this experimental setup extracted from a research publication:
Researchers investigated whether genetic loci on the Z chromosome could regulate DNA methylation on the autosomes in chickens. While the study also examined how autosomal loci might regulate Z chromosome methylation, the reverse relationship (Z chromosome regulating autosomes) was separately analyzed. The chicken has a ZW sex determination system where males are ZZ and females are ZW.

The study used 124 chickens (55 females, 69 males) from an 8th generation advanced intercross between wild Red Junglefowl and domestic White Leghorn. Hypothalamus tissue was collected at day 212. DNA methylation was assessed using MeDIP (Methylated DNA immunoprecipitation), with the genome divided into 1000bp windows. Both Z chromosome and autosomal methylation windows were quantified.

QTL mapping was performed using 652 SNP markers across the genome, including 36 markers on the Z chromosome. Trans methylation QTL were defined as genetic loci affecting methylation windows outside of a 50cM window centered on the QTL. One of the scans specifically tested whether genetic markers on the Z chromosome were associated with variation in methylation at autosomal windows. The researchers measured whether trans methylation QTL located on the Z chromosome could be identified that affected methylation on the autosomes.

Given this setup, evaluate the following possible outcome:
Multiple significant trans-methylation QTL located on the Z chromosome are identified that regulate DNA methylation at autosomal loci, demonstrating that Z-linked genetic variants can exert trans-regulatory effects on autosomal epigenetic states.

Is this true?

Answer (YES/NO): YES